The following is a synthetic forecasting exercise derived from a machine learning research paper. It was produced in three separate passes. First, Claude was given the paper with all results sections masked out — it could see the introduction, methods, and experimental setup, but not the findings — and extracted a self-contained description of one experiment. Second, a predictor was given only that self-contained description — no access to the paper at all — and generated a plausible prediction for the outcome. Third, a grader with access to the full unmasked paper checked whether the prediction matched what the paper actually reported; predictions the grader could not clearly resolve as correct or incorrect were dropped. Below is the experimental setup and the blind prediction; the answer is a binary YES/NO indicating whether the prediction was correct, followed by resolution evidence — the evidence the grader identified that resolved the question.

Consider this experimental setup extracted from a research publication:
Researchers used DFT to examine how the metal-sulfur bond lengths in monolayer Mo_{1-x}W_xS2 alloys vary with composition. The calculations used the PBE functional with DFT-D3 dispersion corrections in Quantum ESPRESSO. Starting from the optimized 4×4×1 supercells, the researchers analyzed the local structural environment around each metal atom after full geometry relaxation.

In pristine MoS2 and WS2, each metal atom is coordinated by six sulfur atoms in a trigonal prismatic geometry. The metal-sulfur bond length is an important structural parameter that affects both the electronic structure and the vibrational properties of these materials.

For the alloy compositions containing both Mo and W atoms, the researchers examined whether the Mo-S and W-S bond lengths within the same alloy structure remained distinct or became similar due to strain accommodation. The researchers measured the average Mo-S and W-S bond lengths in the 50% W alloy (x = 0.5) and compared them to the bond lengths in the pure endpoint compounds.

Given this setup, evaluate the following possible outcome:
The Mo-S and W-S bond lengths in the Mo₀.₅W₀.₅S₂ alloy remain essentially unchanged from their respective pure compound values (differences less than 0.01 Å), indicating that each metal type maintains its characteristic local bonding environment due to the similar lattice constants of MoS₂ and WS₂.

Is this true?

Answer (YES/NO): YES